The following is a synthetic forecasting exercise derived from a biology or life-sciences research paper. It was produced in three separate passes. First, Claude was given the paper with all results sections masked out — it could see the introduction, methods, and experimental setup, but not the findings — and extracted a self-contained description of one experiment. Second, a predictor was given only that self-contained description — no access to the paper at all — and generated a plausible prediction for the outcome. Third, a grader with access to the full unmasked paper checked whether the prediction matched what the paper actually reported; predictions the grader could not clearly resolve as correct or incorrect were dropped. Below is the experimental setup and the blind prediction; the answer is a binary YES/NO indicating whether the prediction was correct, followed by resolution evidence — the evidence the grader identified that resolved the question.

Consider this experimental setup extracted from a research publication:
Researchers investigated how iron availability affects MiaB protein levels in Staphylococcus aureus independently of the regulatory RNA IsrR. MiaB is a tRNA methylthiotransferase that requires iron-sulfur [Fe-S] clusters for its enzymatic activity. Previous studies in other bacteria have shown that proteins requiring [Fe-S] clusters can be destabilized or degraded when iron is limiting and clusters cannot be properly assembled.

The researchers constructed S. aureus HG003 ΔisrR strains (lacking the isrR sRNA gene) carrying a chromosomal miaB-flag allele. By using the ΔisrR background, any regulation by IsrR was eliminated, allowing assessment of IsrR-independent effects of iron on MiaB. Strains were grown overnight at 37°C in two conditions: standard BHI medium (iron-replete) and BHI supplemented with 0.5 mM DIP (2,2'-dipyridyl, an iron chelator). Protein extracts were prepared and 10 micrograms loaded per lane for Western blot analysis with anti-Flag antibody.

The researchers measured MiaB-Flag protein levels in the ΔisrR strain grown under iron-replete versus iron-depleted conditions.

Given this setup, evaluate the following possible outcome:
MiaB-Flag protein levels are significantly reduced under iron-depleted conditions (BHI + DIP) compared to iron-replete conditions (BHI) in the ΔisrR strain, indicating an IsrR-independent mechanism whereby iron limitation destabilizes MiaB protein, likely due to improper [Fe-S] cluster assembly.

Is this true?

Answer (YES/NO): YES